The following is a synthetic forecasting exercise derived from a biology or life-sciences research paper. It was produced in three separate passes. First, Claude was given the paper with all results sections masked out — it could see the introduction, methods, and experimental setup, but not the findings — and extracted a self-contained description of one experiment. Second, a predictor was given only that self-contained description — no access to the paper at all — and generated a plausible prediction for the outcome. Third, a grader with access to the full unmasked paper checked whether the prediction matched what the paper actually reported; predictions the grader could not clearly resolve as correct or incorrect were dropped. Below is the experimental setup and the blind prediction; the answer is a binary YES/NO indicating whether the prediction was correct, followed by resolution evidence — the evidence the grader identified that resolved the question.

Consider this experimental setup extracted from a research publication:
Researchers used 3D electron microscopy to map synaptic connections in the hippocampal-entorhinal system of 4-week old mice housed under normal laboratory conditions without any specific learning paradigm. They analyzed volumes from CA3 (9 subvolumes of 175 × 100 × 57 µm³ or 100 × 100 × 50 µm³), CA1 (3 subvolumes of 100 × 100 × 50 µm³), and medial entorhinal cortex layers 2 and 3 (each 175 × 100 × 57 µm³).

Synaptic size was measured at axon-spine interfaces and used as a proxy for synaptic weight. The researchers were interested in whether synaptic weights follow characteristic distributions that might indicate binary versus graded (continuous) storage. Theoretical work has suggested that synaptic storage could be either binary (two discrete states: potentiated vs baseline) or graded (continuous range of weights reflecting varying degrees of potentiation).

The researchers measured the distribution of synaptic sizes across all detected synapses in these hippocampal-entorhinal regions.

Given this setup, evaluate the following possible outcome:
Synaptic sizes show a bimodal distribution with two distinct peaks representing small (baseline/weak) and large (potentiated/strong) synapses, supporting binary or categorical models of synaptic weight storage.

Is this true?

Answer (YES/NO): NO